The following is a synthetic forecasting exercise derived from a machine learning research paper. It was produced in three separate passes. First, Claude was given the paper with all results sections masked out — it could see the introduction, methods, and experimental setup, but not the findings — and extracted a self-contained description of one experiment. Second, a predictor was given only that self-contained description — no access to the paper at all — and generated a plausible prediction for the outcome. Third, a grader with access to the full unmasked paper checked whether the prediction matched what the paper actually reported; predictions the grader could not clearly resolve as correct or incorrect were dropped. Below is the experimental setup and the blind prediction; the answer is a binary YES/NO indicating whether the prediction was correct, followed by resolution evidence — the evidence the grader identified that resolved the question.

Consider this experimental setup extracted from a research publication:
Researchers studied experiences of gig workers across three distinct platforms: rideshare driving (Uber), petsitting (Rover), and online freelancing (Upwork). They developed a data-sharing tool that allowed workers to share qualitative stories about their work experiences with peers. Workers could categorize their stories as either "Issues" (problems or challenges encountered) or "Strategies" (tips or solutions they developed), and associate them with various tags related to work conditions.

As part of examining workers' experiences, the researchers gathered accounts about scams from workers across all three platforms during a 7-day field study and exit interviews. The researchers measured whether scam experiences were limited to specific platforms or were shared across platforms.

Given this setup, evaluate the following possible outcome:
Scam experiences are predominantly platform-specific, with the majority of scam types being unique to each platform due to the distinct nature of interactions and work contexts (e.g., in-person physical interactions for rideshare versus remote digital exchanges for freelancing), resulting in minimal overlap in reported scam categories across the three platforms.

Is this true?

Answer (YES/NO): NO